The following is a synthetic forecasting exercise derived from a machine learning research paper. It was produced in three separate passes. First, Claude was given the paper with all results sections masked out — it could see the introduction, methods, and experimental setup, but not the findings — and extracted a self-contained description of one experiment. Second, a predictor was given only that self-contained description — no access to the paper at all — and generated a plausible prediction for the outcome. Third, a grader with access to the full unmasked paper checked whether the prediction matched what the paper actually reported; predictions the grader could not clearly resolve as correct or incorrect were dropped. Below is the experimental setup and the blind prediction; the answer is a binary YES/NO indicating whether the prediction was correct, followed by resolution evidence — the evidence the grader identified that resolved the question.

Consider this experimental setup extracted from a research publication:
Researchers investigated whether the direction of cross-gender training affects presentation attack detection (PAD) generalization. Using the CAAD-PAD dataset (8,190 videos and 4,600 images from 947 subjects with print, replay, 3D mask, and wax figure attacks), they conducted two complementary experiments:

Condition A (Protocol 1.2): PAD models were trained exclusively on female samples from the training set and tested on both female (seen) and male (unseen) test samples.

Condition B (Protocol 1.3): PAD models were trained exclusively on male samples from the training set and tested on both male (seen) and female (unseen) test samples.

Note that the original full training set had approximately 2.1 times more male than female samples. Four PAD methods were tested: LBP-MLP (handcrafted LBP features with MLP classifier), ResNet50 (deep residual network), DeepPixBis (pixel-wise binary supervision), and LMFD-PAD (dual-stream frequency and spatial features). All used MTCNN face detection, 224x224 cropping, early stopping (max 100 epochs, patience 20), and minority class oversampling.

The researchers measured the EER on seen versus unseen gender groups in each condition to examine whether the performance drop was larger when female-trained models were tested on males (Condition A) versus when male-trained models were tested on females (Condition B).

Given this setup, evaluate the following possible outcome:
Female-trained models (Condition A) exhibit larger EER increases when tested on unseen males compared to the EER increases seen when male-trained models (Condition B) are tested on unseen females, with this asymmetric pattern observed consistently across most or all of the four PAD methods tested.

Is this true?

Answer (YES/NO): NO